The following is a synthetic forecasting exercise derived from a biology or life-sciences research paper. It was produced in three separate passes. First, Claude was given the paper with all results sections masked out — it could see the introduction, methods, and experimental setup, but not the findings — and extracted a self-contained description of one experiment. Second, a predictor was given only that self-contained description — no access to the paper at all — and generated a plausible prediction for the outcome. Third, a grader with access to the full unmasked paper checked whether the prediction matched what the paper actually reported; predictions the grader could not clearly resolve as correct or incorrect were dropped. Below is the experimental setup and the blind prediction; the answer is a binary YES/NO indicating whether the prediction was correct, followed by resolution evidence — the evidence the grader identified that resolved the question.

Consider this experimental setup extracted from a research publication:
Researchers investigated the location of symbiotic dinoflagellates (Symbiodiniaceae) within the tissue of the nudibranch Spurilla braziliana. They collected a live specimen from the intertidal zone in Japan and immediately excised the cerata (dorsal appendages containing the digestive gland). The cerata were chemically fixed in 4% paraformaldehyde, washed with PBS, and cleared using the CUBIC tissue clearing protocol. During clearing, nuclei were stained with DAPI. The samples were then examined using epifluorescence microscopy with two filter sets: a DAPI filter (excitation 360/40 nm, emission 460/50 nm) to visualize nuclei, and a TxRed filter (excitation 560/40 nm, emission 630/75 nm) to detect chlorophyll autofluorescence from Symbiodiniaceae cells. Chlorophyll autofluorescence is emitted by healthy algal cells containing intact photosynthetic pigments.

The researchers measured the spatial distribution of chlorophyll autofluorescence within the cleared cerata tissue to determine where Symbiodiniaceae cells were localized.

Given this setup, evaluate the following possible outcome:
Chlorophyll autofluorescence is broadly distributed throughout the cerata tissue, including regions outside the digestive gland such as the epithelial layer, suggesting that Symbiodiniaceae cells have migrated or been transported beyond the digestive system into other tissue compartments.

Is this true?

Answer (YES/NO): NO